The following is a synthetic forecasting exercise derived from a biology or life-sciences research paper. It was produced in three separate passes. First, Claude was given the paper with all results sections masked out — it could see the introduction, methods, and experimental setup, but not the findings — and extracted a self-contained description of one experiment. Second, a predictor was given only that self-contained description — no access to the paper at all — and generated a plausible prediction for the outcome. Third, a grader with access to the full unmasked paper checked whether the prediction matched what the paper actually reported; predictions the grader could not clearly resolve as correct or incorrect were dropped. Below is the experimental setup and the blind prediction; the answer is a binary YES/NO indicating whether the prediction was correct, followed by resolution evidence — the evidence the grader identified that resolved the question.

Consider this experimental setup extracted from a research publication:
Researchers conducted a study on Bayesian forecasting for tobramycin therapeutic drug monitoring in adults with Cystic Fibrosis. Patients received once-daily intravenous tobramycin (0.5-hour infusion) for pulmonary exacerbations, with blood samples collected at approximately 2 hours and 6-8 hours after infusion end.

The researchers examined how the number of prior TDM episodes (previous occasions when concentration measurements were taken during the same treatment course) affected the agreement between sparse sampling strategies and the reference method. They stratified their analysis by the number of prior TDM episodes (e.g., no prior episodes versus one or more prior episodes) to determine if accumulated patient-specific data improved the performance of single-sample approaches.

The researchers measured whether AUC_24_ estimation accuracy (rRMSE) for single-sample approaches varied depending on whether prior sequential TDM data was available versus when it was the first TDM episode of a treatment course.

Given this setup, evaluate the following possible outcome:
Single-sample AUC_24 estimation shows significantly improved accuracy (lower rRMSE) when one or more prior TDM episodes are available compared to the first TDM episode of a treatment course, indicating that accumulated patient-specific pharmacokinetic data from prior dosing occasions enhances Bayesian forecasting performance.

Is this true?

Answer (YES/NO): NO